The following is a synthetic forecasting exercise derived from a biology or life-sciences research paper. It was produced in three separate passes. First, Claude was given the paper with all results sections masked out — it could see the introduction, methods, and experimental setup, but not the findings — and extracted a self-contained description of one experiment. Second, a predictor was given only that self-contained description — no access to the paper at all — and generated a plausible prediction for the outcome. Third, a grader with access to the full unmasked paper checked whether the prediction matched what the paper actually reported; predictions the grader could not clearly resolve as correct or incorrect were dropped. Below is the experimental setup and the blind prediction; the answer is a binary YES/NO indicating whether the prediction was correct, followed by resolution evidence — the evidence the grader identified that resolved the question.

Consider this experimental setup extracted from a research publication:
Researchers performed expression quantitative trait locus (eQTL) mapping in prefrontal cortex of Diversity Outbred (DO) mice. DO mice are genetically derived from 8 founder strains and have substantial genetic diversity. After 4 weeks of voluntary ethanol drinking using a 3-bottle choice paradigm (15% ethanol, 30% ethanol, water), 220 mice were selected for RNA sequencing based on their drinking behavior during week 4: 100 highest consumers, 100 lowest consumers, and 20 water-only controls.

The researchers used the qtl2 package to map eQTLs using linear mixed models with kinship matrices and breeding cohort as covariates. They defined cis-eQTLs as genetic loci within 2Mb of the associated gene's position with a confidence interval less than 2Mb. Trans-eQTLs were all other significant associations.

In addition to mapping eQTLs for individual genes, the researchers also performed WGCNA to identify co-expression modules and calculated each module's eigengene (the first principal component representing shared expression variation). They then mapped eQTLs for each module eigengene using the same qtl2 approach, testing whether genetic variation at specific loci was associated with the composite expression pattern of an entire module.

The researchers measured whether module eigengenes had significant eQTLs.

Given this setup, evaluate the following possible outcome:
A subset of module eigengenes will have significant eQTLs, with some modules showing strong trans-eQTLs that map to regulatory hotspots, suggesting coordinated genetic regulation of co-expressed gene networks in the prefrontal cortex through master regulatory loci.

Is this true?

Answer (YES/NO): NO